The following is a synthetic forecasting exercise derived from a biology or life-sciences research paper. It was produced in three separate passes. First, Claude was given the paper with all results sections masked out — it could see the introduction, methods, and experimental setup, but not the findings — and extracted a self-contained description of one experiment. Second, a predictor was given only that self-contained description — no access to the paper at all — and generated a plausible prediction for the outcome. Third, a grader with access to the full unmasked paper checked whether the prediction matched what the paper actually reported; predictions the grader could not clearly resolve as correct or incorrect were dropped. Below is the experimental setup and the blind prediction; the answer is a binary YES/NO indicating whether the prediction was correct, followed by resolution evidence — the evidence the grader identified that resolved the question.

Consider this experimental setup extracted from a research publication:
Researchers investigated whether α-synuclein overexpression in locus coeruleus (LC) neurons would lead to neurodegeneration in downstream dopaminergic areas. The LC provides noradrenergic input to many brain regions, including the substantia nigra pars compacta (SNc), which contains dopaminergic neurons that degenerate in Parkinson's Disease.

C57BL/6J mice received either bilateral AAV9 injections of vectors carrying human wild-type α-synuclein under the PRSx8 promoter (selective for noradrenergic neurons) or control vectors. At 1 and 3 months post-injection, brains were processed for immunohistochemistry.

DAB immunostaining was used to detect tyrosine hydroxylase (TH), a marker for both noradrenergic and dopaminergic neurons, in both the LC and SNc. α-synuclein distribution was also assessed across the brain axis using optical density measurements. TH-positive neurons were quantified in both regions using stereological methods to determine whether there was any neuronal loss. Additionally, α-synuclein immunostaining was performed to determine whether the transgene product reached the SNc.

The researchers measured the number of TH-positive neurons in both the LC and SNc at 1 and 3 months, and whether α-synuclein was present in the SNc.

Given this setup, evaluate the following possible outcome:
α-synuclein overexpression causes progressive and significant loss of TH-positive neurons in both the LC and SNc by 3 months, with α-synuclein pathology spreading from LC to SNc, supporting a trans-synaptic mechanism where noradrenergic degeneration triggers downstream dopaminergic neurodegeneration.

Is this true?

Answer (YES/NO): NO